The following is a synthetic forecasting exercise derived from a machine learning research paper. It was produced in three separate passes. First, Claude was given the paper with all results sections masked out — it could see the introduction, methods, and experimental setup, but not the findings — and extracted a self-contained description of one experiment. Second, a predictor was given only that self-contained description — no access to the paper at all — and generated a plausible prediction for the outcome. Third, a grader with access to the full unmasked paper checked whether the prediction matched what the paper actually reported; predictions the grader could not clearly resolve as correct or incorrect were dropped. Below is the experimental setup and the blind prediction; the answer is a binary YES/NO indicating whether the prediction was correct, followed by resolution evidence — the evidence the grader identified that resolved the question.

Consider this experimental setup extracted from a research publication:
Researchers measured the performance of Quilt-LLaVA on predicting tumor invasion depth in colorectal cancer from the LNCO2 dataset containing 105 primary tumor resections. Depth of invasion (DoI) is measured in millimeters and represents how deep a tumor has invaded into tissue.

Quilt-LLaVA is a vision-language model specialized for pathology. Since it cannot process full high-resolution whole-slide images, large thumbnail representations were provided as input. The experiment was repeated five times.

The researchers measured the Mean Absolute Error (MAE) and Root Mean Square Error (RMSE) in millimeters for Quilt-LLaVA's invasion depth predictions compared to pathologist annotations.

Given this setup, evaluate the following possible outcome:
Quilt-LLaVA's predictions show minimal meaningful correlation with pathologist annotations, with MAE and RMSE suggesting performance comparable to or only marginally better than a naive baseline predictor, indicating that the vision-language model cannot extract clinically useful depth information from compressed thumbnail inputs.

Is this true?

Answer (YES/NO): NO